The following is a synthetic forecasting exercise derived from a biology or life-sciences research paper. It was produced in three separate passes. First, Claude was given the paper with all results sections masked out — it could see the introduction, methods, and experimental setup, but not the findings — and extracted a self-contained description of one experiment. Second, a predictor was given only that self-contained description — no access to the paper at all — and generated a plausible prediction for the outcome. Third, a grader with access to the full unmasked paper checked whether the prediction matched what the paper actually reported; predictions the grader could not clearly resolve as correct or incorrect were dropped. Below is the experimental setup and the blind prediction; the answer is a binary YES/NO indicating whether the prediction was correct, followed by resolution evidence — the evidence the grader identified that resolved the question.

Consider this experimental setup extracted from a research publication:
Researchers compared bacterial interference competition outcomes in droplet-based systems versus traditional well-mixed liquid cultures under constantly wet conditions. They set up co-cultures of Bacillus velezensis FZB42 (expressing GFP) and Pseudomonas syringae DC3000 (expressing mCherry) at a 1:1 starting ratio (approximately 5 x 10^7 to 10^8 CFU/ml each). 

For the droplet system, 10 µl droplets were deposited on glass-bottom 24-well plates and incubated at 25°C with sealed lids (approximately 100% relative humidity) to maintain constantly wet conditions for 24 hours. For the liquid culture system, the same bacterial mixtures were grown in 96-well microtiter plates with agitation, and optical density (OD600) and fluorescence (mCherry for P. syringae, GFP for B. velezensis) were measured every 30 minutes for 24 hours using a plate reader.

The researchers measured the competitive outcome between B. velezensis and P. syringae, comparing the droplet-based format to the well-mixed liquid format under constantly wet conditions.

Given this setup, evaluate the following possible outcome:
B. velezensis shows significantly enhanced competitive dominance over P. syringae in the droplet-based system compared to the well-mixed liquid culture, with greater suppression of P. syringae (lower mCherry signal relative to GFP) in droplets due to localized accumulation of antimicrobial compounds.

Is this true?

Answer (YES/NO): NO